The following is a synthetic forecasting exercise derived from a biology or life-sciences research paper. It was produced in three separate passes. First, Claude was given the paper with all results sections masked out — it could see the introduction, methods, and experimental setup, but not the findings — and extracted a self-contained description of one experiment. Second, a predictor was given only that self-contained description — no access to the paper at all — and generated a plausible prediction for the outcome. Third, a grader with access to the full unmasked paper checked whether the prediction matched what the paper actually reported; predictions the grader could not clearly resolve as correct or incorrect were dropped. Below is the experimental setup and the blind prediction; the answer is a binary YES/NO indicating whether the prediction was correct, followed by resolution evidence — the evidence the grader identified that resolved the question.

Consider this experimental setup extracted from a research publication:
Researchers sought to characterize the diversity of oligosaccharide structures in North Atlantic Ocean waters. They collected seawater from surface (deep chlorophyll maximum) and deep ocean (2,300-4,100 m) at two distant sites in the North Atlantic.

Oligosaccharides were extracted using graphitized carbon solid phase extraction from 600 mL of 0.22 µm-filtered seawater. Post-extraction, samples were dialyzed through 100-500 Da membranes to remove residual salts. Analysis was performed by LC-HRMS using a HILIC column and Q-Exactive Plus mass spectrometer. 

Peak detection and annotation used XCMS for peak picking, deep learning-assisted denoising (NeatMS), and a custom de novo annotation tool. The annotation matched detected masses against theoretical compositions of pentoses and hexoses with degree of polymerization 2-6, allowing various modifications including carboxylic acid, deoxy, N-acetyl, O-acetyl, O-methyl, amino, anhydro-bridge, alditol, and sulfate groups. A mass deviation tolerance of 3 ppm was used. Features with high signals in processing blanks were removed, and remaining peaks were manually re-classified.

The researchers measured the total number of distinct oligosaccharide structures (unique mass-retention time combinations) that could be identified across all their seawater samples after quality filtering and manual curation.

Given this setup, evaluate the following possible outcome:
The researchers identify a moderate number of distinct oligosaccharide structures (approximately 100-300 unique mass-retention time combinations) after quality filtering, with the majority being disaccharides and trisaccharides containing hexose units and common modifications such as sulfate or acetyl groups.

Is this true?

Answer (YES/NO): NO